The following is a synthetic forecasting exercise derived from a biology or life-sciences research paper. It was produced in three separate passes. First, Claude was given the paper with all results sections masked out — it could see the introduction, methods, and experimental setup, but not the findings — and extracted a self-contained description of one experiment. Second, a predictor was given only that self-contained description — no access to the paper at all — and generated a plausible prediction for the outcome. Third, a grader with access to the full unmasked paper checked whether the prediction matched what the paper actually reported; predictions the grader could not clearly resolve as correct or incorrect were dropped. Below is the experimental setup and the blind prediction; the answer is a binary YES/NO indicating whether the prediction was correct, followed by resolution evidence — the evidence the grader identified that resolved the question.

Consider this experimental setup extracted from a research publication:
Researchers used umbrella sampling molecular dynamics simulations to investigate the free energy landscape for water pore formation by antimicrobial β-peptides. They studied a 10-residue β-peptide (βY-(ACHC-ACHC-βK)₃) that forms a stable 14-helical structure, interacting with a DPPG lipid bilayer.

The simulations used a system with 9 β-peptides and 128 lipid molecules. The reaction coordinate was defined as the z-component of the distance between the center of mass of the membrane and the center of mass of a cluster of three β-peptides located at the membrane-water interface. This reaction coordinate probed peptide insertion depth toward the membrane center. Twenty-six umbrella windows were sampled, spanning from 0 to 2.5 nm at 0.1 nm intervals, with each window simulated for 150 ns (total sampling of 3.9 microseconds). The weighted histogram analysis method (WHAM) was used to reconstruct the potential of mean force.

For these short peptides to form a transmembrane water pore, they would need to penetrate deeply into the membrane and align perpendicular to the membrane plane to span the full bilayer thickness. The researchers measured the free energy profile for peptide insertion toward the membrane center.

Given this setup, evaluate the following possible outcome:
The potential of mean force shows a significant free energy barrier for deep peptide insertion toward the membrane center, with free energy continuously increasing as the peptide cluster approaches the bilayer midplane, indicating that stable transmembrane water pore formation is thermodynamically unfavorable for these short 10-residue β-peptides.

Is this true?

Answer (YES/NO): YES